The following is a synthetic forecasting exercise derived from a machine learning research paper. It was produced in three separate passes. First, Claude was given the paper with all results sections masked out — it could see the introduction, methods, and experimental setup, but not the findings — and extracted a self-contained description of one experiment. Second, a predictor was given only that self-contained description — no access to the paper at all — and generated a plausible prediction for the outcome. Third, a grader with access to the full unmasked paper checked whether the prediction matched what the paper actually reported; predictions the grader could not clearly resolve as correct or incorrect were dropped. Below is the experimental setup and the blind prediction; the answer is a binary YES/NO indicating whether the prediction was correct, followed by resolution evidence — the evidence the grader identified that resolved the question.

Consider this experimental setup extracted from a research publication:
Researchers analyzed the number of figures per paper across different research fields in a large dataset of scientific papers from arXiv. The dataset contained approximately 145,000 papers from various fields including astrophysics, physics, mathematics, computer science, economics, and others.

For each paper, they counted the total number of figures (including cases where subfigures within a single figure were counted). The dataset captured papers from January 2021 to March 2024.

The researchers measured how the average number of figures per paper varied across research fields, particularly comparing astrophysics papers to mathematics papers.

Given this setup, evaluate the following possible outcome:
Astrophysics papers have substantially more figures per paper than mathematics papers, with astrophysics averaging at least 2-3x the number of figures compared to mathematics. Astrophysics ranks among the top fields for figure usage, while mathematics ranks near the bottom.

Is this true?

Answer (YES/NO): YES